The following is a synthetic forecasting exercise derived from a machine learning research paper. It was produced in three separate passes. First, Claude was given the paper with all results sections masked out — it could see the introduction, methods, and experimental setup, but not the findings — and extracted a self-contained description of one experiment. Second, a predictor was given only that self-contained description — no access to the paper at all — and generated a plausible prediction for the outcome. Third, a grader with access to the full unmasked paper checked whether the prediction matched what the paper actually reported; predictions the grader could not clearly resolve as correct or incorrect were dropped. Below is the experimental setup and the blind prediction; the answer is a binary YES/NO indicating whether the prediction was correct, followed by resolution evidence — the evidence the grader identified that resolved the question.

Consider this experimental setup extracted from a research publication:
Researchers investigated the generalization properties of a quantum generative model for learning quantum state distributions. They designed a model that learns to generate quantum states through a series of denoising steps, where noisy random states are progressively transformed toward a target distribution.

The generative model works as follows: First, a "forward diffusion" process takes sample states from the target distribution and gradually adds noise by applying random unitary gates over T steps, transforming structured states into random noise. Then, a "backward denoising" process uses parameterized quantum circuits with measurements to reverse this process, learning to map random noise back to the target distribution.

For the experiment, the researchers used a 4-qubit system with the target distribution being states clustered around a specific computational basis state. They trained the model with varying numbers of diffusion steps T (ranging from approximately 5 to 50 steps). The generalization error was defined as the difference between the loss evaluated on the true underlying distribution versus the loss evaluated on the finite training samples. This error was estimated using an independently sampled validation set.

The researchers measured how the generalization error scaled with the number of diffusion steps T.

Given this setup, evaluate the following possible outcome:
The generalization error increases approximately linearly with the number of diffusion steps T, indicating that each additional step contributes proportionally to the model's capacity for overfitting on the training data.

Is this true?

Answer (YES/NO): NO